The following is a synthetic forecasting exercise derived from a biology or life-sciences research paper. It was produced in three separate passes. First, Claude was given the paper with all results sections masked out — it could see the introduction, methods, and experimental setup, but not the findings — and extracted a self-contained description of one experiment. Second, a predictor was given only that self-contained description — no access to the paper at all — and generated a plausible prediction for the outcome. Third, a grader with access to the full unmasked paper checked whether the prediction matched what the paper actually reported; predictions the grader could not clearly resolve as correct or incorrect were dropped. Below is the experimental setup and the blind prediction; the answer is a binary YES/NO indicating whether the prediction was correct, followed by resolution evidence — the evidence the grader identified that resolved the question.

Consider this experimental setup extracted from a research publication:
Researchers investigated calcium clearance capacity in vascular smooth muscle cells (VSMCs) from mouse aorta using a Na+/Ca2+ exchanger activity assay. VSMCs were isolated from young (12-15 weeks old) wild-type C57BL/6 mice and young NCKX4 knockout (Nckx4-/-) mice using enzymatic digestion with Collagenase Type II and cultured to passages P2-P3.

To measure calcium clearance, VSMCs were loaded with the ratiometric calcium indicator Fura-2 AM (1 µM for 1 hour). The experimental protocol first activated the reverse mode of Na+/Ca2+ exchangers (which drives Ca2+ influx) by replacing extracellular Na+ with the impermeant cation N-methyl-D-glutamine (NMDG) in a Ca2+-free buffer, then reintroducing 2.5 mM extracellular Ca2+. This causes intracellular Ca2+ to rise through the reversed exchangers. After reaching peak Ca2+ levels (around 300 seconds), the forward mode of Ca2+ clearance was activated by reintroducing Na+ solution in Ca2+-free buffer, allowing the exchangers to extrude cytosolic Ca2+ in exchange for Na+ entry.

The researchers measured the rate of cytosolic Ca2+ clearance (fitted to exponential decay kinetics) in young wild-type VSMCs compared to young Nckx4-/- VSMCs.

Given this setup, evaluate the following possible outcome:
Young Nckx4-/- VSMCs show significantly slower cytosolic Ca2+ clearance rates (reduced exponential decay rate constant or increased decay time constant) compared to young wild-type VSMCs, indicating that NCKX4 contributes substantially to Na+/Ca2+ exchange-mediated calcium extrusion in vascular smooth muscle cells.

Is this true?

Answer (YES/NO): YES